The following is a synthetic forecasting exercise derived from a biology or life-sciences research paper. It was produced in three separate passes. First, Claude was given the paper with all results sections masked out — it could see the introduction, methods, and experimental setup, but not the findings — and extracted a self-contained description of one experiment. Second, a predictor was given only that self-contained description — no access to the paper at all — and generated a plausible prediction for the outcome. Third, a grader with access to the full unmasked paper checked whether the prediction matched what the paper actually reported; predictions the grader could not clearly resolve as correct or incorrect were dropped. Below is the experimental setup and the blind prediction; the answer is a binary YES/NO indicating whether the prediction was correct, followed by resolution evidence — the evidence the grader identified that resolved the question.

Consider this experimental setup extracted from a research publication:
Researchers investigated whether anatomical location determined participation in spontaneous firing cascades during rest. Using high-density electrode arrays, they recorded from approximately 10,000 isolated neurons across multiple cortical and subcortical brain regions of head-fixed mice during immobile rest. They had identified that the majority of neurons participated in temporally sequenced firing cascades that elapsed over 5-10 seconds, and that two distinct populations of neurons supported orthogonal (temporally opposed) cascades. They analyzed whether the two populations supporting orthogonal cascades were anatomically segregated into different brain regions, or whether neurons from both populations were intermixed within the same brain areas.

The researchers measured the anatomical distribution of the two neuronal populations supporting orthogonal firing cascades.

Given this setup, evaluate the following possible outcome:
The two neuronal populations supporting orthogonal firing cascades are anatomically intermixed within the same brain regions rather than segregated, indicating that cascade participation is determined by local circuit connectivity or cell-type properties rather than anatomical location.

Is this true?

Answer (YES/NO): NO